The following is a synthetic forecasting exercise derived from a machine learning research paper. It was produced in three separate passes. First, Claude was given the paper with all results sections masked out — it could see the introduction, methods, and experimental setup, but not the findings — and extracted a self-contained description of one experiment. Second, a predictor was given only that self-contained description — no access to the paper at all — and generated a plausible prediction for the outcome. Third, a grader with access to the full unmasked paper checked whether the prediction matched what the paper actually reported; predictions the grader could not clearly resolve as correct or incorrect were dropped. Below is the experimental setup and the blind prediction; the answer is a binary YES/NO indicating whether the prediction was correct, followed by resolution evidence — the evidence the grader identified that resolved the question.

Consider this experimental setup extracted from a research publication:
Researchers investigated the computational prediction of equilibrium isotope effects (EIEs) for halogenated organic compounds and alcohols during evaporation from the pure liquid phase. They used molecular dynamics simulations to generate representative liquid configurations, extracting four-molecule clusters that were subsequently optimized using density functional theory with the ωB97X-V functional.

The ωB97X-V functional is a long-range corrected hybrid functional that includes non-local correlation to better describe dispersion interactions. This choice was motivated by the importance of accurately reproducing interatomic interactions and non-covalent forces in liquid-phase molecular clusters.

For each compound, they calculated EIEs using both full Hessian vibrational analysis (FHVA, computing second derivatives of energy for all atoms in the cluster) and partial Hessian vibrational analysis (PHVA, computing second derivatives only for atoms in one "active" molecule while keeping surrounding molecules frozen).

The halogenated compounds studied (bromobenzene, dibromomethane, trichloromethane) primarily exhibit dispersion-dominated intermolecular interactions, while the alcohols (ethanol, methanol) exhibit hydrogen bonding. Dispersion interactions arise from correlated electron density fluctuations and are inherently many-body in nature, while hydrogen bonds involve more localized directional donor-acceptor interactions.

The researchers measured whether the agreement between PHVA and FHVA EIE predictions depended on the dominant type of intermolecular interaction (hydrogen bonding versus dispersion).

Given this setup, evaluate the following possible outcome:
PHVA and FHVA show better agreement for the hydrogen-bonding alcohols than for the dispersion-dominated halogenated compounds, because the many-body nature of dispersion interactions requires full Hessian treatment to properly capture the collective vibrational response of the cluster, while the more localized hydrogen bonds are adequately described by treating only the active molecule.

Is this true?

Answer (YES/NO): NO